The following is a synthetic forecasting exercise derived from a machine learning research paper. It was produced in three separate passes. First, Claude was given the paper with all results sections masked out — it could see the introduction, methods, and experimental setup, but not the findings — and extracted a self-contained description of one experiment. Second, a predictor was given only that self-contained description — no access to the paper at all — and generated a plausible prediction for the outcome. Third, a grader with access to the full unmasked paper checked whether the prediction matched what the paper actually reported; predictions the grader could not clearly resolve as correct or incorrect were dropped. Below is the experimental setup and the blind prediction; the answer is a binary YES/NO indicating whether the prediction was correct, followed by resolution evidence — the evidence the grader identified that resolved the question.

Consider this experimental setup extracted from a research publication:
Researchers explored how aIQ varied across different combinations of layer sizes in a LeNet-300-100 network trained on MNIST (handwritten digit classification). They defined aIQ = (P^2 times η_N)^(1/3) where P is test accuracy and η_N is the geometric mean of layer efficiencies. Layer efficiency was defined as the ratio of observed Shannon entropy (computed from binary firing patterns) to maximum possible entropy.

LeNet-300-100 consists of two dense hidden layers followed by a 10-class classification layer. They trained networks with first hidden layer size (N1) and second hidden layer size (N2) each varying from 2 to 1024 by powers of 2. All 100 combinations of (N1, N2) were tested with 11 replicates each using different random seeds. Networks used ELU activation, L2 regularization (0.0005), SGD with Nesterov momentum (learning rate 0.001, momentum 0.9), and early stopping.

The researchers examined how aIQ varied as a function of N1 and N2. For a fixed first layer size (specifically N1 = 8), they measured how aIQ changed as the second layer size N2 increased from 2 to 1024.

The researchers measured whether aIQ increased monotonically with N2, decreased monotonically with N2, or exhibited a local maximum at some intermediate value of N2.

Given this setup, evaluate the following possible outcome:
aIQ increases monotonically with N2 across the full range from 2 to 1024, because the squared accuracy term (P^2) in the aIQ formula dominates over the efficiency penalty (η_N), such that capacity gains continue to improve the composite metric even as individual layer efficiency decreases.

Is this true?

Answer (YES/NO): NO